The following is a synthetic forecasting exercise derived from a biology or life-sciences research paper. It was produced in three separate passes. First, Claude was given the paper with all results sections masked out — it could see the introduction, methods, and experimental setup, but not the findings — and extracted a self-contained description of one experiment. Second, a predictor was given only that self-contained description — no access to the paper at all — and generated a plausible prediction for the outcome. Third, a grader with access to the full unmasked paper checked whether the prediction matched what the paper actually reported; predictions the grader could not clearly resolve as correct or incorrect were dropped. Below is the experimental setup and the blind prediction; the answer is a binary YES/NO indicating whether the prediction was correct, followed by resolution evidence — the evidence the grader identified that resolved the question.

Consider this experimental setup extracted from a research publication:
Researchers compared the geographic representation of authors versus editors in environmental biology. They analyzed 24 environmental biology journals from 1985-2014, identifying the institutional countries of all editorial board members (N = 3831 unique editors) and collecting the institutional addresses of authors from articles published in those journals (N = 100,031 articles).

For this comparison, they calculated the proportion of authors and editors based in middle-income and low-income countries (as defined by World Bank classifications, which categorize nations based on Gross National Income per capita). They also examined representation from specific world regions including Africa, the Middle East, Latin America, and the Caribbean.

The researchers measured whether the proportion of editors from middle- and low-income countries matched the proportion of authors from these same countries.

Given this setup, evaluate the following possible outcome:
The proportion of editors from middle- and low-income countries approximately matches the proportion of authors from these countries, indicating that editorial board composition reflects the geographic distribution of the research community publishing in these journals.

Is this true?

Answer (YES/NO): NO